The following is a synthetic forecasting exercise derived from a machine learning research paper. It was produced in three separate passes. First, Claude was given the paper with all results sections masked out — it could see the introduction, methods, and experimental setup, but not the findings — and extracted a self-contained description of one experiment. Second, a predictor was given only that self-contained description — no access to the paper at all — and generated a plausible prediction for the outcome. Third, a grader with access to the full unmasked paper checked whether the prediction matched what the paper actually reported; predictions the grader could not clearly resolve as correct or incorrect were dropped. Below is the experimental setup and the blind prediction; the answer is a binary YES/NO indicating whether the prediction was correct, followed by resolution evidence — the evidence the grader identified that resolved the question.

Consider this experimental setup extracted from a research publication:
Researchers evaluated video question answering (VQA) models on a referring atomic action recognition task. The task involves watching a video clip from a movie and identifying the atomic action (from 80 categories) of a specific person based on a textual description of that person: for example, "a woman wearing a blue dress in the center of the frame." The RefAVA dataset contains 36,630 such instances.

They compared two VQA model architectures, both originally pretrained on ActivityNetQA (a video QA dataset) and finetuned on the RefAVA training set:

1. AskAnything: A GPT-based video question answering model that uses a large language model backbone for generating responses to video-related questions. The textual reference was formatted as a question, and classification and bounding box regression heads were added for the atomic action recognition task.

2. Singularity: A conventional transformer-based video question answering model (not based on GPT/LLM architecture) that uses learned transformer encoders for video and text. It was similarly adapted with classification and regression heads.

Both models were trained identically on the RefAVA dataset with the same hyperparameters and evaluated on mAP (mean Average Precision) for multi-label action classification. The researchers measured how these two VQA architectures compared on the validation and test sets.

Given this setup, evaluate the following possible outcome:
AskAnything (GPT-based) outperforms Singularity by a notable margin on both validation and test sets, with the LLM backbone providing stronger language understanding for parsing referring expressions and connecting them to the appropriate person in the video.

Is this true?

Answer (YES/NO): YES